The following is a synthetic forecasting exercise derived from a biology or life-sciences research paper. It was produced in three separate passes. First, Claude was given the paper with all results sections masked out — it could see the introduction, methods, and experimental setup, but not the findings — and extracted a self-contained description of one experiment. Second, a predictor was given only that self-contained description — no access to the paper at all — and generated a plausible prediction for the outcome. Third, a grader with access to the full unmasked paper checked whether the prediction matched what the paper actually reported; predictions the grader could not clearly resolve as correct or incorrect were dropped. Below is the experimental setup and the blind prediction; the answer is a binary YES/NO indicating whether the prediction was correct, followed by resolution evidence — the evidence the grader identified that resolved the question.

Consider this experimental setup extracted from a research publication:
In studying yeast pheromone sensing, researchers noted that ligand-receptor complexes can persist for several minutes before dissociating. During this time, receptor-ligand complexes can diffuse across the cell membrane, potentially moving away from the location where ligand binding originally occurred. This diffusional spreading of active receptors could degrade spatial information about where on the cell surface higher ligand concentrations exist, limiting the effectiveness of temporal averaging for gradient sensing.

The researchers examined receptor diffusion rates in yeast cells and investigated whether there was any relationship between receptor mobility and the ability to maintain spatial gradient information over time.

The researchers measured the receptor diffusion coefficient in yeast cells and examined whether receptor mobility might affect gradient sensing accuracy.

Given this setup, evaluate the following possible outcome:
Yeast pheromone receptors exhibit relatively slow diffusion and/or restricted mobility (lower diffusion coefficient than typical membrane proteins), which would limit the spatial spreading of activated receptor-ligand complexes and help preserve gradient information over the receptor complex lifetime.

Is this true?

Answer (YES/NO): YES